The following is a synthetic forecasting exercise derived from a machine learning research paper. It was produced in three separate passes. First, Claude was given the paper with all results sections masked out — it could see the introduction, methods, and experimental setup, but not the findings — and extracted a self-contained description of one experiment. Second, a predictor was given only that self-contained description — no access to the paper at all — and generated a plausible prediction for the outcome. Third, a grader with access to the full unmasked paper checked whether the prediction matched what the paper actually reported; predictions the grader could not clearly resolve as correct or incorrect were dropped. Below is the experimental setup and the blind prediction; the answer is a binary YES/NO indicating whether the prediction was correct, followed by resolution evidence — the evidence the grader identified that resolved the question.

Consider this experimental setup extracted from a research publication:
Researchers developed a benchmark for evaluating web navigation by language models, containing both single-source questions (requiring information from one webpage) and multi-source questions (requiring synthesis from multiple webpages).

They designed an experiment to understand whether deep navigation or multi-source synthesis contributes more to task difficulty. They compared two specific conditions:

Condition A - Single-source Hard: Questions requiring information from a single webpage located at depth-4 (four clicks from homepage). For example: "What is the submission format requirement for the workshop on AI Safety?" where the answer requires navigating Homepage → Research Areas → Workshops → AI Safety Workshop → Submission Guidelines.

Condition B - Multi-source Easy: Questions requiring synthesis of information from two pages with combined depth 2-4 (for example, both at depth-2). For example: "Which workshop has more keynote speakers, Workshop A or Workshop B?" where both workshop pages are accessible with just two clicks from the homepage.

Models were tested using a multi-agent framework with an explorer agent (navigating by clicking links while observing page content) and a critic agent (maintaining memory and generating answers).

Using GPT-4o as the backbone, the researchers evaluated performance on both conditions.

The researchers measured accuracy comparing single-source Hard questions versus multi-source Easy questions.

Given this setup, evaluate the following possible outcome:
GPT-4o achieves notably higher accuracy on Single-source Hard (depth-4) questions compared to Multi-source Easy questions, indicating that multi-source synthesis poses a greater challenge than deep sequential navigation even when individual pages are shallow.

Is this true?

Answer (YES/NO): NO